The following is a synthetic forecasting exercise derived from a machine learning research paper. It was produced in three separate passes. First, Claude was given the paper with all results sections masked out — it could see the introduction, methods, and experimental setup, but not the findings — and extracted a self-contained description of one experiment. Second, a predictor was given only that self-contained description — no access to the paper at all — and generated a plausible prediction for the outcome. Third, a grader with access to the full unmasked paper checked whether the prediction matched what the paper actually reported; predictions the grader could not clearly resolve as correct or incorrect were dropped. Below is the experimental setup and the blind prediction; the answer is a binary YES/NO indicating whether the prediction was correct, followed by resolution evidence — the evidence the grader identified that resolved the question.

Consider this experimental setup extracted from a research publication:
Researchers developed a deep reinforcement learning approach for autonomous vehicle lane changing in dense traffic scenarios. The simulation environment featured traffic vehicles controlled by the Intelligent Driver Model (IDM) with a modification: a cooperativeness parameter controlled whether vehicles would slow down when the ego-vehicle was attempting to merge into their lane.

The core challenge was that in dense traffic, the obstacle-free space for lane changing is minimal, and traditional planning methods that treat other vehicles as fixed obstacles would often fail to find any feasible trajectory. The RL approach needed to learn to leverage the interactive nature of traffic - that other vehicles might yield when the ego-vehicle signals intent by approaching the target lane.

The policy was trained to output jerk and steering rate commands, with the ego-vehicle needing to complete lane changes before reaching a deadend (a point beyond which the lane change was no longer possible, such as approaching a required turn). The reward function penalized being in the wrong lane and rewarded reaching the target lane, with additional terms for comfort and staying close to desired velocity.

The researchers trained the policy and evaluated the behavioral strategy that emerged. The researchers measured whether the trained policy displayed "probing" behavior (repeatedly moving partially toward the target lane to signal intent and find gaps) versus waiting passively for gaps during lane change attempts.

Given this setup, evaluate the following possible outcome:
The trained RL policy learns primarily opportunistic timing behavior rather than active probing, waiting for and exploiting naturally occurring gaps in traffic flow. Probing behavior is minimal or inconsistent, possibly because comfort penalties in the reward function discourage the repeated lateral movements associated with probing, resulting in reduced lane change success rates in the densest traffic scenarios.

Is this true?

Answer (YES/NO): NO